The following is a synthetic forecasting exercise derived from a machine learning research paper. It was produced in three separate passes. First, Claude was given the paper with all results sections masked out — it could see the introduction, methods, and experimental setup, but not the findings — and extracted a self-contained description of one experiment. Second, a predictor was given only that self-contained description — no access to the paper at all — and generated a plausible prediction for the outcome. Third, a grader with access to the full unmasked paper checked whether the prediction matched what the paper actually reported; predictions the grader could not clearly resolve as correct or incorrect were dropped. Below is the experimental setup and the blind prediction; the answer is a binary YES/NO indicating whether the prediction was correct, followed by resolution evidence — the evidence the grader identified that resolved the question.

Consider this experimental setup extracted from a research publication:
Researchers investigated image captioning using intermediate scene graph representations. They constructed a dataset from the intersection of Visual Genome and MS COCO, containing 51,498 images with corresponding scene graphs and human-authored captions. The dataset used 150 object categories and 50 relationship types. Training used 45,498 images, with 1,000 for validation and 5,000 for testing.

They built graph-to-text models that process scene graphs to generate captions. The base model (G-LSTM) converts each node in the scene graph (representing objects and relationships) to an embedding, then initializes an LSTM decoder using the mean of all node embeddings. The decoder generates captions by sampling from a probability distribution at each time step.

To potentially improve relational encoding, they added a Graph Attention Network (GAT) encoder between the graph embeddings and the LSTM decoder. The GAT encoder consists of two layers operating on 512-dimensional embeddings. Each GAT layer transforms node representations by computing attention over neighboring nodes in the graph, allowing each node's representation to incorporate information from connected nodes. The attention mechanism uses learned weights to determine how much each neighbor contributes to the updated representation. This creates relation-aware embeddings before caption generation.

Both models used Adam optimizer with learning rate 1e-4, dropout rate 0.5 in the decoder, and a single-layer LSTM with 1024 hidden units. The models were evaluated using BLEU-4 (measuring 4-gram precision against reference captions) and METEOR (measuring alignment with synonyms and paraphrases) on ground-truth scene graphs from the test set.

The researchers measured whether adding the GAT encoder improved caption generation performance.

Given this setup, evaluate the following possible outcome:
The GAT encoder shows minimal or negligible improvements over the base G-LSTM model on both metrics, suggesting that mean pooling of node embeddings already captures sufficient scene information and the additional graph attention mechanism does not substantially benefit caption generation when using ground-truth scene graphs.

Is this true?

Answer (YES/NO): NO